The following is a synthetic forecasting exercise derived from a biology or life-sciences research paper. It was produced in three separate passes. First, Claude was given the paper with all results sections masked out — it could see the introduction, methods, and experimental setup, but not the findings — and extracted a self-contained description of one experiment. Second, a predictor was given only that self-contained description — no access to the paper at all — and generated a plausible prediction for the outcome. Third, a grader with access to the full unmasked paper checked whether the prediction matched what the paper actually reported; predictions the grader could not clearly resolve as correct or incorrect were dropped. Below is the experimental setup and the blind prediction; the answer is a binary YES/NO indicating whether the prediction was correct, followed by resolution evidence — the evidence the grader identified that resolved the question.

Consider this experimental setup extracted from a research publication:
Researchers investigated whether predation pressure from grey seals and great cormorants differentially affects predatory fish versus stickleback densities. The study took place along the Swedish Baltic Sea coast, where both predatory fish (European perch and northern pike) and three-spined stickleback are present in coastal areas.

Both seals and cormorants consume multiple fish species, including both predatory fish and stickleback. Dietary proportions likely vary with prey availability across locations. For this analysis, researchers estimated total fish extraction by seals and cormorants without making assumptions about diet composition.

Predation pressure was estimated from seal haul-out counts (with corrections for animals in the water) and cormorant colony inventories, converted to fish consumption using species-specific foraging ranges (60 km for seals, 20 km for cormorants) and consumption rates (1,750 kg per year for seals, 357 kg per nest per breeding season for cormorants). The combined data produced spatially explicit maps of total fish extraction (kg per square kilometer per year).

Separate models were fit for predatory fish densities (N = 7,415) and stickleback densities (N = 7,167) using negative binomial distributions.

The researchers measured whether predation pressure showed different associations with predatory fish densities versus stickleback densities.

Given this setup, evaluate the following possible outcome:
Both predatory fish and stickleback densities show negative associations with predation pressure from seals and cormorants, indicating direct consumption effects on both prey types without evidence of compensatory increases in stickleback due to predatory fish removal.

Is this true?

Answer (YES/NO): YES